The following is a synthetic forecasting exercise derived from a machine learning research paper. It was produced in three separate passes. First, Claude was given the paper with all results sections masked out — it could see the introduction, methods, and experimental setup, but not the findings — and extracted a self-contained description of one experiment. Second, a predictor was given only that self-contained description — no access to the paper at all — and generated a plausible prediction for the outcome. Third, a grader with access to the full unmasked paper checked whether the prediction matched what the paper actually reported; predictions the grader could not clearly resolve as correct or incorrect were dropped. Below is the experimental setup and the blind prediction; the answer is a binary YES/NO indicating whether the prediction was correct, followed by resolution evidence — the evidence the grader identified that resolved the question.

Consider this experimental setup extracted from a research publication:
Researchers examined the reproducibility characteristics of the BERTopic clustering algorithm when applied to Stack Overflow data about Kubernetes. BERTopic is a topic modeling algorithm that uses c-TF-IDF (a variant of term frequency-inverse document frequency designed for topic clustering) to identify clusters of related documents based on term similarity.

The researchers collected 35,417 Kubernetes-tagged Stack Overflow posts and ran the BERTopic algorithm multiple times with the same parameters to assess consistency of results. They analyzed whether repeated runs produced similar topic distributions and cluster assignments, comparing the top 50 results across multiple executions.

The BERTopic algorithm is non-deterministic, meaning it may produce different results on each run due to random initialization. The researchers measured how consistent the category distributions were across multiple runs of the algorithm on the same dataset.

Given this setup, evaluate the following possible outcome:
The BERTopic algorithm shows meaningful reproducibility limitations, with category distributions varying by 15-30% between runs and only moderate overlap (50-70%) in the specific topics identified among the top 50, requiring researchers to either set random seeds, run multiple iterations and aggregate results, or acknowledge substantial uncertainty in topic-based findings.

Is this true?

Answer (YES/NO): NO